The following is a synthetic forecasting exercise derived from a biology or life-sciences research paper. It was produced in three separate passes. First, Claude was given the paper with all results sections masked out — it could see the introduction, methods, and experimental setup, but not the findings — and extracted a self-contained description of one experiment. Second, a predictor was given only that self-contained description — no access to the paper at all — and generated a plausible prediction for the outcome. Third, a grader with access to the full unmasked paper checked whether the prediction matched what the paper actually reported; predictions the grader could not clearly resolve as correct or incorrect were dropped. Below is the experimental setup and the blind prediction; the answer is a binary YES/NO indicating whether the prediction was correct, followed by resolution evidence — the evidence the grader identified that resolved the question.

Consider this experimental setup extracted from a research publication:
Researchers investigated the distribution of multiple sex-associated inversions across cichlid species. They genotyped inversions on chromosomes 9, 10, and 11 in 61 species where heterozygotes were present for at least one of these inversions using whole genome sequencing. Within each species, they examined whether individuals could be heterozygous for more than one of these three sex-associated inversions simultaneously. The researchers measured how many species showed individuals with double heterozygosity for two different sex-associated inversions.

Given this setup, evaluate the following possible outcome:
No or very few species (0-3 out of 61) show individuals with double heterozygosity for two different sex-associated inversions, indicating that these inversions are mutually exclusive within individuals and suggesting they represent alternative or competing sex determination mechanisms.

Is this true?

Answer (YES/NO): YES